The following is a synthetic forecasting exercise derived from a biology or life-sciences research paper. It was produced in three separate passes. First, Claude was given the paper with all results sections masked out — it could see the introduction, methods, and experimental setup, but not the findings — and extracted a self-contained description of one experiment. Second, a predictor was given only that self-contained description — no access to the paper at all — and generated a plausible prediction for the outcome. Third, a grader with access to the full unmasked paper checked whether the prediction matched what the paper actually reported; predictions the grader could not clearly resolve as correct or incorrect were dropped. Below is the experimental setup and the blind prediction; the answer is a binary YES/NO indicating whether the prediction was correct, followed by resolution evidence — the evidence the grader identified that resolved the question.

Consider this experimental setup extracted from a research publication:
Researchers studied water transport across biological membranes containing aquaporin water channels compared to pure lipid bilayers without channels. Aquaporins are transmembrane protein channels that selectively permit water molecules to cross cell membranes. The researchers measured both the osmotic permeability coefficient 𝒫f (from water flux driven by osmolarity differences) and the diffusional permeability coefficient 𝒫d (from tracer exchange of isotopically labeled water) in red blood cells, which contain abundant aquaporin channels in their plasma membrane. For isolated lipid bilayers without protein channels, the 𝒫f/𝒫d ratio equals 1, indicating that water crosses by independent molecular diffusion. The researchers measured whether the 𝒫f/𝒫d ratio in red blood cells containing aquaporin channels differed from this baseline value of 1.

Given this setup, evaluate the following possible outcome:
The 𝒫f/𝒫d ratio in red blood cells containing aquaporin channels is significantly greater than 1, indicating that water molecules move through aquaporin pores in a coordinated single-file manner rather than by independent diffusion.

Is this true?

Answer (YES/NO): YES